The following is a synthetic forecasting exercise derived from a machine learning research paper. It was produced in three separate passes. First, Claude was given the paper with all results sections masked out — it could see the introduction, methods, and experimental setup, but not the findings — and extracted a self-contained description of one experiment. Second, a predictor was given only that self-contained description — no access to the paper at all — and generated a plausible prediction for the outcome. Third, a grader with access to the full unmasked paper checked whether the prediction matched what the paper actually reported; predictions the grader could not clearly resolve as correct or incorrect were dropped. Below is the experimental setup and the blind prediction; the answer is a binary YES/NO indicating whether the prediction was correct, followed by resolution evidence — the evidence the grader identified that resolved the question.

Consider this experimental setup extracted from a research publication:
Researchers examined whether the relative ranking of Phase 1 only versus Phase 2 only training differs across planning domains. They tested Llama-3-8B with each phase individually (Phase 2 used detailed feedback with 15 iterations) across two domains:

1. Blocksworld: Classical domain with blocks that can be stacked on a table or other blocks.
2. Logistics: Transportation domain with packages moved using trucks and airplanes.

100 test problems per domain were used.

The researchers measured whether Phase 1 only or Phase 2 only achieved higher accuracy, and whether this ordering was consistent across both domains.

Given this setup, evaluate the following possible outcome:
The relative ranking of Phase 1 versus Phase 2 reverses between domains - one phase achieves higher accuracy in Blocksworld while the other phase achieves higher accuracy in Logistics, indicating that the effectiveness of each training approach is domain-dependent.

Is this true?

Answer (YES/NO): YES